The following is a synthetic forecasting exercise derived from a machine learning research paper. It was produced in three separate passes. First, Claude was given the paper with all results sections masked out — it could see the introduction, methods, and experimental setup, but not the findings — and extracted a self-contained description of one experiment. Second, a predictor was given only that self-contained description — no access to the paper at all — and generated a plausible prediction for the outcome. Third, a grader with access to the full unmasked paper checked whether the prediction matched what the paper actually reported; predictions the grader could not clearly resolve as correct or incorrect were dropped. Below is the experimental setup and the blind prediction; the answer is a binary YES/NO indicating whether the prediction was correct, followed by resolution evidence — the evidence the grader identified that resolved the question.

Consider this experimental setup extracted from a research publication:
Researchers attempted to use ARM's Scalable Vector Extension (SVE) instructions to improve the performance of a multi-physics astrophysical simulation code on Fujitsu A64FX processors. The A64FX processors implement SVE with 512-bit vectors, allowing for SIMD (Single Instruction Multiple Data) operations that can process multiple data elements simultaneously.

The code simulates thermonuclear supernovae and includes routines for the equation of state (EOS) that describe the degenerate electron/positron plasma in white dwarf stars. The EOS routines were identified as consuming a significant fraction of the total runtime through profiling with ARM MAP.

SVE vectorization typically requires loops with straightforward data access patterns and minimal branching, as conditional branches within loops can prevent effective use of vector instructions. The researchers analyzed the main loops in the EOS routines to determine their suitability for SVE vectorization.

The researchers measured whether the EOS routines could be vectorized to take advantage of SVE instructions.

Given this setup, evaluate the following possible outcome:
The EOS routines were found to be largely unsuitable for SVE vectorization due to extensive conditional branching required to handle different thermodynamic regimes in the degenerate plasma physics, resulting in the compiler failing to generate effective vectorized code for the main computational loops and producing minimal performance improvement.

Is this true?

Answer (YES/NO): YES